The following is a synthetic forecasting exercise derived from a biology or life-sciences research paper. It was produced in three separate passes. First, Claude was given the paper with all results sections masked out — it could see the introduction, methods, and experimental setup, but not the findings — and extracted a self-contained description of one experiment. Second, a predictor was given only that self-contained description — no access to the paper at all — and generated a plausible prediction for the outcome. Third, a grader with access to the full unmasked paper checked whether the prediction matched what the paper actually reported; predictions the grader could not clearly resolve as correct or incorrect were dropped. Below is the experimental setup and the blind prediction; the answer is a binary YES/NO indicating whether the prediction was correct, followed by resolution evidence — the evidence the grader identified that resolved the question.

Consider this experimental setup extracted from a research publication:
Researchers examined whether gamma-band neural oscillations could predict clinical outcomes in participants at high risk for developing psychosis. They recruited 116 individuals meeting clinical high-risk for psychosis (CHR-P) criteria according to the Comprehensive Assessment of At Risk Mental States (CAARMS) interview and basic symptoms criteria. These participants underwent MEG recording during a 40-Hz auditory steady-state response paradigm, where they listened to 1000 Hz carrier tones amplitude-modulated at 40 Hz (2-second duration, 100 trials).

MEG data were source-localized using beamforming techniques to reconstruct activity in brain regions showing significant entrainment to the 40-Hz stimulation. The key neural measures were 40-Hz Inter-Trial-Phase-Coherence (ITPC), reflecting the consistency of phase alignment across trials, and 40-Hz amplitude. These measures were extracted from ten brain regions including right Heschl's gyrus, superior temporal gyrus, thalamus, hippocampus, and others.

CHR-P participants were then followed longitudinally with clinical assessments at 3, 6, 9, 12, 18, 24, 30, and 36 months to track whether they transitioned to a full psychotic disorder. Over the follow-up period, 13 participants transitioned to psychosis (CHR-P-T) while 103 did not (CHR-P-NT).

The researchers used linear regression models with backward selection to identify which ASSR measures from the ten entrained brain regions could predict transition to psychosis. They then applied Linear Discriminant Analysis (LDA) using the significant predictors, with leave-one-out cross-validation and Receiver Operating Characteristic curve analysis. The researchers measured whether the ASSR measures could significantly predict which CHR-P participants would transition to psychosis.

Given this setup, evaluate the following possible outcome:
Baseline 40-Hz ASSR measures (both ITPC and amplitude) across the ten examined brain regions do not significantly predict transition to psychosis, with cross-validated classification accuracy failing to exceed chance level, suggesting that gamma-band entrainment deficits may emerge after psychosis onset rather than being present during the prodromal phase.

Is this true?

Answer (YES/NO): NO